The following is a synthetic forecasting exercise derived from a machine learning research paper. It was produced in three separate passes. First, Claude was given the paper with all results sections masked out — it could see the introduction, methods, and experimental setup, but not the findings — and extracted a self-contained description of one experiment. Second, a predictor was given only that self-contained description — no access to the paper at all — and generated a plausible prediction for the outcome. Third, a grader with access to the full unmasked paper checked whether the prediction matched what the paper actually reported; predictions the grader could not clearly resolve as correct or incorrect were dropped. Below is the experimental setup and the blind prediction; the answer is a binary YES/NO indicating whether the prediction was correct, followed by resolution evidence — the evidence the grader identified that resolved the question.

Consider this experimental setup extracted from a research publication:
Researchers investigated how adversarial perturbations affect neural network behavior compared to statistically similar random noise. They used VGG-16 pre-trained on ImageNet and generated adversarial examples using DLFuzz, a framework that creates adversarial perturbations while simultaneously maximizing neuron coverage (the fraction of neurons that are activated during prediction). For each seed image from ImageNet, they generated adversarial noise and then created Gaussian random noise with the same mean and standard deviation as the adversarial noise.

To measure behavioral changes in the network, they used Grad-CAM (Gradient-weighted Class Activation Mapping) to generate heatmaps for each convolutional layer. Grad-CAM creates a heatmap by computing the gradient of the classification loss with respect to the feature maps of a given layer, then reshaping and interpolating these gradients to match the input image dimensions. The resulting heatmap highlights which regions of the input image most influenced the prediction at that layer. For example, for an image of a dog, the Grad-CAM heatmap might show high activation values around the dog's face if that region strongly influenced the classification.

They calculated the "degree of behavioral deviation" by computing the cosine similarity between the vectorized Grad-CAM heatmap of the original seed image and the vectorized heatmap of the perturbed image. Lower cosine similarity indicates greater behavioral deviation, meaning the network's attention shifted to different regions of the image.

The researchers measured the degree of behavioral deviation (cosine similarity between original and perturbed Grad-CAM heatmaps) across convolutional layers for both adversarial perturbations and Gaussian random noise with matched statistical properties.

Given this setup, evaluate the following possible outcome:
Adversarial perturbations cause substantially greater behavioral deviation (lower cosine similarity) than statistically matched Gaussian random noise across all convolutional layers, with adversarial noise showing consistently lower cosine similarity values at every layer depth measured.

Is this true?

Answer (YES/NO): YES